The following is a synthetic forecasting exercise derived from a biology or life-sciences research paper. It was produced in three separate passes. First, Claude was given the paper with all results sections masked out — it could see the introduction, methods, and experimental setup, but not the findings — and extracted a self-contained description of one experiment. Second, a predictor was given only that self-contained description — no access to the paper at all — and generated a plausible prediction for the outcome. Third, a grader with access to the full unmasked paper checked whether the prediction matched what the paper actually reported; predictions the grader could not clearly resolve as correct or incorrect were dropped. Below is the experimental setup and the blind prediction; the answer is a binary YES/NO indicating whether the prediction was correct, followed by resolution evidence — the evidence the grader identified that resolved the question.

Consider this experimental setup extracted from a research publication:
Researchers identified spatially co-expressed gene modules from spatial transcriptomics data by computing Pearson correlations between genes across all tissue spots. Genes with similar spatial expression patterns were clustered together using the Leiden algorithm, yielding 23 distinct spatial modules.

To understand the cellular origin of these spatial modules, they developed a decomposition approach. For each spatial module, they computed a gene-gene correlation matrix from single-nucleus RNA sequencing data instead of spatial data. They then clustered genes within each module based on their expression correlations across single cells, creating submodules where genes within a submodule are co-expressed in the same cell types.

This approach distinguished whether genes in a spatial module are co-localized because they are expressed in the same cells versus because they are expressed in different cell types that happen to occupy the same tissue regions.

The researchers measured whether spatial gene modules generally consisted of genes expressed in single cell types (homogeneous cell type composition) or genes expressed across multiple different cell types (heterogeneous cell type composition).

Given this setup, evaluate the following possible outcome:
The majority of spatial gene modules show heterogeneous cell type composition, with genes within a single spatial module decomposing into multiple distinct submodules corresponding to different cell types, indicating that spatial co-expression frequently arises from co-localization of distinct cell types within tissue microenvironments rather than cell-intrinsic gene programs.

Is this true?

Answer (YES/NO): YES